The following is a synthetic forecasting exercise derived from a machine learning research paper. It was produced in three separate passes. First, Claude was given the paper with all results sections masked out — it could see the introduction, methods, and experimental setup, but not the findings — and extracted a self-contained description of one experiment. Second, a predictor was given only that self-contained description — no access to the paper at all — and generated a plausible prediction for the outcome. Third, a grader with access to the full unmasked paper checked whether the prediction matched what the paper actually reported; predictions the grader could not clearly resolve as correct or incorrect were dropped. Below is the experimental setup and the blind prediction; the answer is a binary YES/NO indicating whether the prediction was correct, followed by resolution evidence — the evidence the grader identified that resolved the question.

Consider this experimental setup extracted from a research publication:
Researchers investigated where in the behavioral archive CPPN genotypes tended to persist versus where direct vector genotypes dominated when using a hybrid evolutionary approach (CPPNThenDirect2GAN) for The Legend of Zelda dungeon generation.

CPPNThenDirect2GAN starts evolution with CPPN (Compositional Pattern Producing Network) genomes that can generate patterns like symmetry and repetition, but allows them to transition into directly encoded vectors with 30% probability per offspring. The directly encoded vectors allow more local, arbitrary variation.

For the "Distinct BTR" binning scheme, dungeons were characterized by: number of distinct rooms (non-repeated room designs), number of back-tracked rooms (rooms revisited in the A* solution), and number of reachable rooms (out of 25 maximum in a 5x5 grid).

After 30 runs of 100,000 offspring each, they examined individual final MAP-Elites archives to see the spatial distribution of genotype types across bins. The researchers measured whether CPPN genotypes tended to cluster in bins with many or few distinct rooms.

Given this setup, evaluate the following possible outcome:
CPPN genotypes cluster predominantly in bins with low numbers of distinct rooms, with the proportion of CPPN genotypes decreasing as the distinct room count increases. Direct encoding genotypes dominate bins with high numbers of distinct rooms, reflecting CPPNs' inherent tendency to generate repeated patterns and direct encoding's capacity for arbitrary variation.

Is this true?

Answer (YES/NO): YES